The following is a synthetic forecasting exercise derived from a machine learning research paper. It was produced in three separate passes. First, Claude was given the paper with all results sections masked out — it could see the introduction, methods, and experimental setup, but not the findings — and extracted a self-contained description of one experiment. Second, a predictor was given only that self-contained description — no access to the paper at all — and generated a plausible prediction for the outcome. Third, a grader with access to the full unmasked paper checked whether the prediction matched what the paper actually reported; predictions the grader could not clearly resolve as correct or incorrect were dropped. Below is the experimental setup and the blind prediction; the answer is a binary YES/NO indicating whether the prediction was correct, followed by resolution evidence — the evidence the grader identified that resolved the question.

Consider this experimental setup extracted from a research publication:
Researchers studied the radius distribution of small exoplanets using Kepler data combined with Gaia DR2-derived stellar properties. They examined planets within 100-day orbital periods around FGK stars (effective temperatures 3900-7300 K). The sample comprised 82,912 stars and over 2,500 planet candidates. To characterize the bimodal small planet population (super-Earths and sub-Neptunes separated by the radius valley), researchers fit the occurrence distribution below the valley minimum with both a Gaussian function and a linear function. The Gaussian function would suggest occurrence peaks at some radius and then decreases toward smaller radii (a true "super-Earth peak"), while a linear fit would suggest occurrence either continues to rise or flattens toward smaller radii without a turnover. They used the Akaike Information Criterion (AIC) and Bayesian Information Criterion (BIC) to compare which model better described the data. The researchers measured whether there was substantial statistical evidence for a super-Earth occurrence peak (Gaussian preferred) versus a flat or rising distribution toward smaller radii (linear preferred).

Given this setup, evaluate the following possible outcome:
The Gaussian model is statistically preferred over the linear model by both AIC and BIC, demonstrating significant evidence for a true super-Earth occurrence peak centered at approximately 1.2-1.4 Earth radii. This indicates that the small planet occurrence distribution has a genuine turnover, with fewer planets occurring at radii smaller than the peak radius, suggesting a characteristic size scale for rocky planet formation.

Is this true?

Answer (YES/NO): NO